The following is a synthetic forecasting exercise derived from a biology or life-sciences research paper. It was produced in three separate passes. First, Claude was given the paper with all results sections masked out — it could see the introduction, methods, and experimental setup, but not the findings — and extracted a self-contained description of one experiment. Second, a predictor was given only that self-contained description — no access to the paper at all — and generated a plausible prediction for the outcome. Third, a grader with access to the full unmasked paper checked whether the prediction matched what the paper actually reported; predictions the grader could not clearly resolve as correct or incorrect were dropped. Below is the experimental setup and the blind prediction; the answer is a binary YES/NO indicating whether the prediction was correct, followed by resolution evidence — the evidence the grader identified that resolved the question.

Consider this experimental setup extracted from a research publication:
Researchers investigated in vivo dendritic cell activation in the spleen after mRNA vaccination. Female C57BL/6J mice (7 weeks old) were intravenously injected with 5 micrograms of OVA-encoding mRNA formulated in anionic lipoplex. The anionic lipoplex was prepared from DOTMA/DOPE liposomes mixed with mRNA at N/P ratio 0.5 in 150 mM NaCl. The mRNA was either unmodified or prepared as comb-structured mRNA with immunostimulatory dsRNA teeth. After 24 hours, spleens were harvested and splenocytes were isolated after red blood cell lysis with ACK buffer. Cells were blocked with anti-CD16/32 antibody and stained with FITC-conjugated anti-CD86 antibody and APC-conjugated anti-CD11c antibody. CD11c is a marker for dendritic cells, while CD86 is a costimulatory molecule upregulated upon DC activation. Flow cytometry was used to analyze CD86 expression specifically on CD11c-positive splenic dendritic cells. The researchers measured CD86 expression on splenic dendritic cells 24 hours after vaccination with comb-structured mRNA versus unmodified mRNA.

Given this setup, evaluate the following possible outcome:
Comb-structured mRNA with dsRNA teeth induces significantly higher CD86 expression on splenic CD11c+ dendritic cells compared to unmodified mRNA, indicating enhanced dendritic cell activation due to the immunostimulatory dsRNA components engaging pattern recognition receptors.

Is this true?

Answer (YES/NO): YES